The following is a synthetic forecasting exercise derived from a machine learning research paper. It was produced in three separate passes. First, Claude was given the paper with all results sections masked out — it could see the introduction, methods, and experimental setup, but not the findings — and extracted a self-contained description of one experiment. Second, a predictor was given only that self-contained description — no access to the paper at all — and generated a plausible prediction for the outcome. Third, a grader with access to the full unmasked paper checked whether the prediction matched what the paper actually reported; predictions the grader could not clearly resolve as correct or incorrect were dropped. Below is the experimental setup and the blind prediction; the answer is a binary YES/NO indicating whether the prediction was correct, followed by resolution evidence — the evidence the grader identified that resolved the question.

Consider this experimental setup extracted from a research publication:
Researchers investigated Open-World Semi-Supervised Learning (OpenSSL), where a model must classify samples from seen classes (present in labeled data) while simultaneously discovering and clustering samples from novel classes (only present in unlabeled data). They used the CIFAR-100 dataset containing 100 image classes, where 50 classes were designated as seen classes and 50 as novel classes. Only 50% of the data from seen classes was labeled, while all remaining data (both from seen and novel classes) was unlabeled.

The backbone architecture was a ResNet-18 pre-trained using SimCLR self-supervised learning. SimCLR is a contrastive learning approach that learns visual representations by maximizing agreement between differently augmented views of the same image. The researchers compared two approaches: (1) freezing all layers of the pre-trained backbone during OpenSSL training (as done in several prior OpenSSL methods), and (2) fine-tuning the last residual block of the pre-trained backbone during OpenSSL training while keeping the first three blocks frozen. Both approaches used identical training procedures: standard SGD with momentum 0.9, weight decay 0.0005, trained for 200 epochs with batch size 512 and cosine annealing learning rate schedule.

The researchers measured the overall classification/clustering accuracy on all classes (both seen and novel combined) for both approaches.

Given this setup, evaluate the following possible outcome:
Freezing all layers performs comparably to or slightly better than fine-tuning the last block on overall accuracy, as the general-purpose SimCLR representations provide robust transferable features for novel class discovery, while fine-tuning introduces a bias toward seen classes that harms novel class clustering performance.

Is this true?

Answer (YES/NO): NO